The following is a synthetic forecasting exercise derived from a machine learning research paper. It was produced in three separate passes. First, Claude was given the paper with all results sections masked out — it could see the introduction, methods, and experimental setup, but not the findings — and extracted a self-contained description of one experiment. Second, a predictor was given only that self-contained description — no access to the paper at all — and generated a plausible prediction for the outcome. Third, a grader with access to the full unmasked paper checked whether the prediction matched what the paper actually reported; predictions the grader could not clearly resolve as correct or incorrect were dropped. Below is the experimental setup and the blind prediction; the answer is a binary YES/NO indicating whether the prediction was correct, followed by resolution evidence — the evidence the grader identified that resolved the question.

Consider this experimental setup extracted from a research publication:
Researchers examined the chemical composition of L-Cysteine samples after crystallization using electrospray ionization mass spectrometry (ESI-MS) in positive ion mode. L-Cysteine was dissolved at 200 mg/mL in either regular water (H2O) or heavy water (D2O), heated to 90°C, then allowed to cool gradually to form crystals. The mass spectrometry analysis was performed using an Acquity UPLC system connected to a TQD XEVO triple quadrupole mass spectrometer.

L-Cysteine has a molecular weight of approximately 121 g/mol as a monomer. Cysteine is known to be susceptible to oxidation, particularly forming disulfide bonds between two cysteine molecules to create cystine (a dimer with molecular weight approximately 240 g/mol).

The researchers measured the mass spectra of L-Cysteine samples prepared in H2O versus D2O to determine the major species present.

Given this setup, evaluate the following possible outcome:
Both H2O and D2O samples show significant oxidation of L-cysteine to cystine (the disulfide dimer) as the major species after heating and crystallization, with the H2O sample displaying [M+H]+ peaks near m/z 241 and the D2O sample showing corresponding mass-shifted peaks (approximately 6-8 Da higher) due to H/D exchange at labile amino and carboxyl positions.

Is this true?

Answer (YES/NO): NO